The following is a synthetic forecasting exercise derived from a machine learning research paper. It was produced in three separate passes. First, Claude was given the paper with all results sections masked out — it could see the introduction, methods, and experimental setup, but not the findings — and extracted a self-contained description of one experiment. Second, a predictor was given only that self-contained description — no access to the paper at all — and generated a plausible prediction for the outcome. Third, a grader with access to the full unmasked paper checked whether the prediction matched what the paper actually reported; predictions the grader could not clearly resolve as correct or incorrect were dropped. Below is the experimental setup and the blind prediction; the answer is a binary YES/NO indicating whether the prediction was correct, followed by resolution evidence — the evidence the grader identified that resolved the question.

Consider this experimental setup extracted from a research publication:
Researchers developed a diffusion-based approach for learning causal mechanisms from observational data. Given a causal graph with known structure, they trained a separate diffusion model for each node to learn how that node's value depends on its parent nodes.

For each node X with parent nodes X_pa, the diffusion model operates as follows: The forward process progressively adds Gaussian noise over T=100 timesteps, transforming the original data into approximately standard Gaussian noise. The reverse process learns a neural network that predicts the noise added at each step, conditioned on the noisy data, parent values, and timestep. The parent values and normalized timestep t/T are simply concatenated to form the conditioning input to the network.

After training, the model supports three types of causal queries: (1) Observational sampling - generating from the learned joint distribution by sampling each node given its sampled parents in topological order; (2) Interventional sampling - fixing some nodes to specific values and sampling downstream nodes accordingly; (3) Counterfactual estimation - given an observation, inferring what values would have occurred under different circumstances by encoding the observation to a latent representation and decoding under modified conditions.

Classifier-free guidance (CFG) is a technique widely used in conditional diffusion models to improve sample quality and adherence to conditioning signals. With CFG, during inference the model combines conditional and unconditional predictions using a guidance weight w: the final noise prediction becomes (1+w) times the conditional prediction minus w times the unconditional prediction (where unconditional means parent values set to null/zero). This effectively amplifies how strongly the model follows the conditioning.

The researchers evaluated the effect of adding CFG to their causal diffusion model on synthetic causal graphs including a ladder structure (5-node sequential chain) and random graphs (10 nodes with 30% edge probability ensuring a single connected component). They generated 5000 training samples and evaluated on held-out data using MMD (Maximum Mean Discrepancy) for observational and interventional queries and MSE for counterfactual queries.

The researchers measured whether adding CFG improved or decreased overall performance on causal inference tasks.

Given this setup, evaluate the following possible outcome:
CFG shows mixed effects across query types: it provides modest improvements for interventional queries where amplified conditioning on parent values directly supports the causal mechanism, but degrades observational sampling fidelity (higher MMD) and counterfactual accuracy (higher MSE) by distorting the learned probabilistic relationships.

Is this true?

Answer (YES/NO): NO